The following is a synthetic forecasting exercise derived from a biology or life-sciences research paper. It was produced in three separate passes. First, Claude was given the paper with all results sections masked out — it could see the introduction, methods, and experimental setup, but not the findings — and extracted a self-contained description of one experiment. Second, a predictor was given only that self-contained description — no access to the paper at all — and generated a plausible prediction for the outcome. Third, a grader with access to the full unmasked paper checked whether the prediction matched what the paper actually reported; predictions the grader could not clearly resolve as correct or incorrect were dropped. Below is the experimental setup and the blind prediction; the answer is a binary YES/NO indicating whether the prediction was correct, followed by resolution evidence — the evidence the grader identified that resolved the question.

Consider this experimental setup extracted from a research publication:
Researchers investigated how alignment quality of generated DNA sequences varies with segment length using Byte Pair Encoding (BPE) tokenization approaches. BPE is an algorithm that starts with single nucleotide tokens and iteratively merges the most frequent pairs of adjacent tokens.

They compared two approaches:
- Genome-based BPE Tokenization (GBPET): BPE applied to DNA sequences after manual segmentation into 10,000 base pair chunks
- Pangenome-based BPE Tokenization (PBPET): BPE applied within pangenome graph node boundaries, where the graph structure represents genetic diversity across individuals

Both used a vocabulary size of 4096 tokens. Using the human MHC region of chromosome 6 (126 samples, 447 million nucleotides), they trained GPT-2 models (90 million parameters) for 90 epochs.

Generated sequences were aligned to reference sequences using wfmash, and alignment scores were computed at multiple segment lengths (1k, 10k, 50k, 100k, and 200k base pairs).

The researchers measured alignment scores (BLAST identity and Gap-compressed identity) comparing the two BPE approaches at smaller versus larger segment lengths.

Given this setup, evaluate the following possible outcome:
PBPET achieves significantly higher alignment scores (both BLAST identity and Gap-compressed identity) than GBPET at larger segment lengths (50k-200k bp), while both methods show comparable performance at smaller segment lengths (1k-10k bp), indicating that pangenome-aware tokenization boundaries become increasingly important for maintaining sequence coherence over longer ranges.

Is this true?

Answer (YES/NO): NO